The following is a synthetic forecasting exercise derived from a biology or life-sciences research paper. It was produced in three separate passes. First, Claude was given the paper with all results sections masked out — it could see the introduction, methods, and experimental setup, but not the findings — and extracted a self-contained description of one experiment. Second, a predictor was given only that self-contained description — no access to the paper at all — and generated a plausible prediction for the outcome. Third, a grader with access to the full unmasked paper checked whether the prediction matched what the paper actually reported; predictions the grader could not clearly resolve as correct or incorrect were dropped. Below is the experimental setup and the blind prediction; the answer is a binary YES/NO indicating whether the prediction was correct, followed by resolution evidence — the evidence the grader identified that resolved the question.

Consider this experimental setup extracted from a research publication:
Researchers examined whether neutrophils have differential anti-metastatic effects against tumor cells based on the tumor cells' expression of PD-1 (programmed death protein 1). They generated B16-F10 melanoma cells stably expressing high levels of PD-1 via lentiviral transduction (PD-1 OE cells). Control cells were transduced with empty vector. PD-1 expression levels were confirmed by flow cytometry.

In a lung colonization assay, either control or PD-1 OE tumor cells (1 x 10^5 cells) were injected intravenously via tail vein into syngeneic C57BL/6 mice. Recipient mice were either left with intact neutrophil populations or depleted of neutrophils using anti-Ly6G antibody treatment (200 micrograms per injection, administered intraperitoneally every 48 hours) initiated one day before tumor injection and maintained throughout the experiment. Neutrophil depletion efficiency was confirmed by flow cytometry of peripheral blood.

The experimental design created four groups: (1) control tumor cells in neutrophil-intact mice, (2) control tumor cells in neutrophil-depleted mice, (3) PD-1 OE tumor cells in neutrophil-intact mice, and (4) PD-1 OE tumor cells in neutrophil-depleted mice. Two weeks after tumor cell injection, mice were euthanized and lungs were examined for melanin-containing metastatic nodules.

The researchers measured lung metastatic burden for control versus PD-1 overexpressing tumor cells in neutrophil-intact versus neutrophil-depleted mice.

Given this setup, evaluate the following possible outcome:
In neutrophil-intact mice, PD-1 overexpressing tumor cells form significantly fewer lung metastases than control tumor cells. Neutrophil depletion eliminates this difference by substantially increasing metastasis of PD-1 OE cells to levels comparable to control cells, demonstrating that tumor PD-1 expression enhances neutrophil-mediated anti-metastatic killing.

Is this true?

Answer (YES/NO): NO